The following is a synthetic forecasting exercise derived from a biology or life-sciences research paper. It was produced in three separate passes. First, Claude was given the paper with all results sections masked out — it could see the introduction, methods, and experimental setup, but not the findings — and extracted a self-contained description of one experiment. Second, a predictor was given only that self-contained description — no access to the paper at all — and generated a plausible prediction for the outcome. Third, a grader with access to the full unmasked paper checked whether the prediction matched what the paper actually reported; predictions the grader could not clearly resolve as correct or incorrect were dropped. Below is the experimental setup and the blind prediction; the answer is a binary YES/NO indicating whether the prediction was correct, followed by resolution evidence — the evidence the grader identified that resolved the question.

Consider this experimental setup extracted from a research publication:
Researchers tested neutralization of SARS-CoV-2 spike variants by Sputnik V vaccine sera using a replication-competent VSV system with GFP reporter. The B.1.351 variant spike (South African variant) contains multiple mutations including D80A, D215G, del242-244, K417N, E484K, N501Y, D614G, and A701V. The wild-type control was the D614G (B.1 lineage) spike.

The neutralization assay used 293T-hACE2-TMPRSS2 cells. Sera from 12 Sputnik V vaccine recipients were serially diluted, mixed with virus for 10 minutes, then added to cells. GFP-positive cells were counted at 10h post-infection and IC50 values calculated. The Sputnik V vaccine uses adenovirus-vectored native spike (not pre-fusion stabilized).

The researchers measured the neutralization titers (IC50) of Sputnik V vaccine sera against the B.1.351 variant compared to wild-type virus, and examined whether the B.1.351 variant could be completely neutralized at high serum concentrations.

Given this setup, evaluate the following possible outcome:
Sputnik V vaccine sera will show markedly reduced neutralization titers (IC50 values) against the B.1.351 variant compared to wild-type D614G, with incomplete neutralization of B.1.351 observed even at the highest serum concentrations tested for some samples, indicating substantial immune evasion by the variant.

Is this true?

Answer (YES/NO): YES